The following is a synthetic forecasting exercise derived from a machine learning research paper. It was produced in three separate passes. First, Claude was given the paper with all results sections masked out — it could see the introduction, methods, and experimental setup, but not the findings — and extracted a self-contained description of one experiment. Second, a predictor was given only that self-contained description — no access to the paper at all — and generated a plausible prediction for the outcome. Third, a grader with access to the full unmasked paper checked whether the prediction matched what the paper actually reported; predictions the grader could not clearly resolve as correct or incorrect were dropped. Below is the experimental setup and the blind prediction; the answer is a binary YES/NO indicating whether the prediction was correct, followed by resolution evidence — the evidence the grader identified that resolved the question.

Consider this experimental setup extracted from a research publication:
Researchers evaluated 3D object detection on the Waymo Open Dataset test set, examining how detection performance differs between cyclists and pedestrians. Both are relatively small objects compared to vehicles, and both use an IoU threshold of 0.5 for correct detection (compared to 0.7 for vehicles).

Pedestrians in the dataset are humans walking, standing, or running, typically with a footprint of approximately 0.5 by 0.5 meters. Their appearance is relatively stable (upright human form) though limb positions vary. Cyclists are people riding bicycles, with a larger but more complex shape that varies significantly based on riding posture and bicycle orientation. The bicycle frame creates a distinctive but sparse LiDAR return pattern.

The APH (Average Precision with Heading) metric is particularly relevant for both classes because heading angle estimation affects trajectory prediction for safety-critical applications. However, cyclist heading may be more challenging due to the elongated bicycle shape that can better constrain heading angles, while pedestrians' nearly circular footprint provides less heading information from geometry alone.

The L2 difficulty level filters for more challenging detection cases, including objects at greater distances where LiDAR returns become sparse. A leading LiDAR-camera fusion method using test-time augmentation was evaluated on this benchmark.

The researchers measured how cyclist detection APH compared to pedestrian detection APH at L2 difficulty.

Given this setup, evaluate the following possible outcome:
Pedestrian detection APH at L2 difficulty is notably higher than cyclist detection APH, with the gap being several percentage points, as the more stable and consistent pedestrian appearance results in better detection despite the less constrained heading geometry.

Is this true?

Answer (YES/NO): NO